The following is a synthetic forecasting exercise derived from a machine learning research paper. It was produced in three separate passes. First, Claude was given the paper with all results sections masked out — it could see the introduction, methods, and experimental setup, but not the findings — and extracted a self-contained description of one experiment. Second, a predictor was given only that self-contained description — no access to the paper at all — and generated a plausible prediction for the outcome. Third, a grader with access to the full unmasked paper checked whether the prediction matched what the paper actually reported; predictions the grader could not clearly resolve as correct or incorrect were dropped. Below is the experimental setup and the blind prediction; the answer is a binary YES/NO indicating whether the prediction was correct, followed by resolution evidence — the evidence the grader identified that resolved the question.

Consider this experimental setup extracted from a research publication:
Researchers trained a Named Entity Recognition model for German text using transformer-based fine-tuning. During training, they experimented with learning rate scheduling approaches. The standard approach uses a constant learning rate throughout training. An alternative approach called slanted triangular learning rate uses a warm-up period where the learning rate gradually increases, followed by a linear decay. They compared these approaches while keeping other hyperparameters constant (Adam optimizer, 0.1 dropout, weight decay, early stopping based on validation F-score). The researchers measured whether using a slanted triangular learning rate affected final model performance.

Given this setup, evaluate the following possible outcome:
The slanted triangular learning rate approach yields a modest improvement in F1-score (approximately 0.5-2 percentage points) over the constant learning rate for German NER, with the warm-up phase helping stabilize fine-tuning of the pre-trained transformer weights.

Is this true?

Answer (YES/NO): NO